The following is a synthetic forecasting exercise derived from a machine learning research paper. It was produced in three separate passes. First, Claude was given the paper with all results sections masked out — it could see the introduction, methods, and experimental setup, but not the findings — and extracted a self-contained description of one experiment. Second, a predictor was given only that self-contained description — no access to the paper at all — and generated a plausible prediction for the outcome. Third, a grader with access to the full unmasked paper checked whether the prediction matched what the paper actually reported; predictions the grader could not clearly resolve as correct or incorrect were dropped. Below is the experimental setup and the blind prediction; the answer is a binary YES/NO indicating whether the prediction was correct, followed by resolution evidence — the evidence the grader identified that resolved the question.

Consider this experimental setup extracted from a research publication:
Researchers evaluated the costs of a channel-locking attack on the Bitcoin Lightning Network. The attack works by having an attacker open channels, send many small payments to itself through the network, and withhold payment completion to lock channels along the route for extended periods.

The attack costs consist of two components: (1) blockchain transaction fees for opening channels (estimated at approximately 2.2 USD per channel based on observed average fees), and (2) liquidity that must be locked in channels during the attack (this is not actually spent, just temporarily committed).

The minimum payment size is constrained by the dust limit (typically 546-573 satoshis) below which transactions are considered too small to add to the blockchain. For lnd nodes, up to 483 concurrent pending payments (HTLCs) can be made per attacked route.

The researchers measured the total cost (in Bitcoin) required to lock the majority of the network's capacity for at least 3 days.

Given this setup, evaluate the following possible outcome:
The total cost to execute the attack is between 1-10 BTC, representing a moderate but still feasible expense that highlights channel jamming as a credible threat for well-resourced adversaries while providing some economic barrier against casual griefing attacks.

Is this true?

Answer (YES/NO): NO